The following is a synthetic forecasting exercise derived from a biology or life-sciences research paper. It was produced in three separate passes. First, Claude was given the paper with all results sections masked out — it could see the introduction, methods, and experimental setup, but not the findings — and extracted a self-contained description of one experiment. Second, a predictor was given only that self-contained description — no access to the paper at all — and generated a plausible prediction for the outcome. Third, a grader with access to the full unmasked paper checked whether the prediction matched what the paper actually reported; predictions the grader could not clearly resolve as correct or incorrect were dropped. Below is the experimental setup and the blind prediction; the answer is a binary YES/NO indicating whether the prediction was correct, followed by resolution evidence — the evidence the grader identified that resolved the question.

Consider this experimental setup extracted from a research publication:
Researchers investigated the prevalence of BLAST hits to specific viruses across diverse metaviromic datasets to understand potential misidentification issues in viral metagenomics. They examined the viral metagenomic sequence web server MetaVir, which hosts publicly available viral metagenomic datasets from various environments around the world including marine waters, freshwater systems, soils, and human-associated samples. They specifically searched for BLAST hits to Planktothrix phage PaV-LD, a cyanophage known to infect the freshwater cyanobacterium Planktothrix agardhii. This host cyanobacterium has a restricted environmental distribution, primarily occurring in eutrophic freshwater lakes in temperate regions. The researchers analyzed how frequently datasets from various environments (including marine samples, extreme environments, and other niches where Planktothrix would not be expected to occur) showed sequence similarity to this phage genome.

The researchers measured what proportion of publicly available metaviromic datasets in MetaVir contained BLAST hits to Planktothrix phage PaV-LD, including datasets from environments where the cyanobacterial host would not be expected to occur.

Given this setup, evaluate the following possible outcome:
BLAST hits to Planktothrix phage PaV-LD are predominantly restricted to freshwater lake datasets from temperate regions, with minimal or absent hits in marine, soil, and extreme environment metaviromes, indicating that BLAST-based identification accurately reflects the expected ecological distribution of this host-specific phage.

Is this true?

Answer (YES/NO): NO